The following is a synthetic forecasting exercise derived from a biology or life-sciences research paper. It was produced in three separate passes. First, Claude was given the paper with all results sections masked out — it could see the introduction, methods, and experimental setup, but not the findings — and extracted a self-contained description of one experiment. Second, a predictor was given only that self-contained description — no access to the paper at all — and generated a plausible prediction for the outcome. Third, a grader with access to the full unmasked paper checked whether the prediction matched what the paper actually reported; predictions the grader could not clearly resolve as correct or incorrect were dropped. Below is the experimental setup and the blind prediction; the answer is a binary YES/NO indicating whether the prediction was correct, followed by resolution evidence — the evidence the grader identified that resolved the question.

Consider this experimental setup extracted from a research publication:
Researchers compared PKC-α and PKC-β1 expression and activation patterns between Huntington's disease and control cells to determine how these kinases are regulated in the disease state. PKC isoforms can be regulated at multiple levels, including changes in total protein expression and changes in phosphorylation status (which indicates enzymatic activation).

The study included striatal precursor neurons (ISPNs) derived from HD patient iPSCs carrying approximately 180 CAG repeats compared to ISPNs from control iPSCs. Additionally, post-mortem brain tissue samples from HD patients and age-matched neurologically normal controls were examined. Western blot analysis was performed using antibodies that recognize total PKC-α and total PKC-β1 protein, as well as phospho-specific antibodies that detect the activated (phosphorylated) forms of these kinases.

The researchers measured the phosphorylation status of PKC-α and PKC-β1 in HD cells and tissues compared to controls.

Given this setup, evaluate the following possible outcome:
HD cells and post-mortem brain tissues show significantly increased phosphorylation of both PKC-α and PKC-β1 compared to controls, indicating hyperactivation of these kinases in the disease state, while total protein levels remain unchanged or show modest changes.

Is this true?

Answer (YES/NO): YES